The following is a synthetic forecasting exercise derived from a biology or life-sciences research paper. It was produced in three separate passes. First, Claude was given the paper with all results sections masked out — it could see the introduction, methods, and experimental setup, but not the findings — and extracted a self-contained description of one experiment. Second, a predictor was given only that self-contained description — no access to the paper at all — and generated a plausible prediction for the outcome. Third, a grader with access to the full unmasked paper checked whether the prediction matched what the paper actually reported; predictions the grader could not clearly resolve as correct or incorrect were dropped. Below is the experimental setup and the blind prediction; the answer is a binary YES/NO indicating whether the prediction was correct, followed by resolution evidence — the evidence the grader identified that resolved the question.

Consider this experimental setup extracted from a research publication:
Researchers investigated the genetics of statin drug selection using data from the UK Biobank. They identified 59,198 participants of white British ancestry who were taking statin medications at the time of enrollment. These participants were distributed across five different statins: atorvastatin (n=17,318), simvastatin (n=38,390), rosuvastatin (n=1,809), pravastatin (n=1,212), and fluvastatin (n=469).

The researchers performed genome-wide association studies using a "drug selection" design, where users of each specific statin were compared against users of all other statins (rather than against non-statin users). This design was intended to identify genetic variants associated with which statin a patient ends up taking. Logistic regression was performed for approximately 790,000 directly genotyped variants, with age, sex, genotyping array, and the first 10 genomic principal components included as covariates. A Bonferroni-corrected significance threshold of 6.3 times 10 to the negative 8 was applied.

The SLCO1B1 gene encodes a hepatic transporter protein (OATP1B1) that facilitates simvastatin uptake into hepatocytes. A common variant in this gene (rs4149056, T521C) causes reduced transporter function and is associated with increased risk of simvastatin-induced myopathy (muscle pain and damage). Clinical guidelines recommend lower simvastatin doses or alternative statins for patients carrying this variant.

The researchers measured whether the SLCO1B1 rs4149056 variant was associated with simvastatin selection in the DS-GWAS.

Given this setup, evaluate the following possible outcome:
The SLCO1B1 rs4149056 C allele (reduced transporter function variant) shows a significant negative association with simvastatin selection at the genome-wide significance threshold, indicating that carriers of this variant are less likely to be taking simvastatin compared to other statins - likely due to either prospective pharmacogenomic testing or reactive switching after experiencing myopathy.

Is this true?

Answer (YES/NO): NO